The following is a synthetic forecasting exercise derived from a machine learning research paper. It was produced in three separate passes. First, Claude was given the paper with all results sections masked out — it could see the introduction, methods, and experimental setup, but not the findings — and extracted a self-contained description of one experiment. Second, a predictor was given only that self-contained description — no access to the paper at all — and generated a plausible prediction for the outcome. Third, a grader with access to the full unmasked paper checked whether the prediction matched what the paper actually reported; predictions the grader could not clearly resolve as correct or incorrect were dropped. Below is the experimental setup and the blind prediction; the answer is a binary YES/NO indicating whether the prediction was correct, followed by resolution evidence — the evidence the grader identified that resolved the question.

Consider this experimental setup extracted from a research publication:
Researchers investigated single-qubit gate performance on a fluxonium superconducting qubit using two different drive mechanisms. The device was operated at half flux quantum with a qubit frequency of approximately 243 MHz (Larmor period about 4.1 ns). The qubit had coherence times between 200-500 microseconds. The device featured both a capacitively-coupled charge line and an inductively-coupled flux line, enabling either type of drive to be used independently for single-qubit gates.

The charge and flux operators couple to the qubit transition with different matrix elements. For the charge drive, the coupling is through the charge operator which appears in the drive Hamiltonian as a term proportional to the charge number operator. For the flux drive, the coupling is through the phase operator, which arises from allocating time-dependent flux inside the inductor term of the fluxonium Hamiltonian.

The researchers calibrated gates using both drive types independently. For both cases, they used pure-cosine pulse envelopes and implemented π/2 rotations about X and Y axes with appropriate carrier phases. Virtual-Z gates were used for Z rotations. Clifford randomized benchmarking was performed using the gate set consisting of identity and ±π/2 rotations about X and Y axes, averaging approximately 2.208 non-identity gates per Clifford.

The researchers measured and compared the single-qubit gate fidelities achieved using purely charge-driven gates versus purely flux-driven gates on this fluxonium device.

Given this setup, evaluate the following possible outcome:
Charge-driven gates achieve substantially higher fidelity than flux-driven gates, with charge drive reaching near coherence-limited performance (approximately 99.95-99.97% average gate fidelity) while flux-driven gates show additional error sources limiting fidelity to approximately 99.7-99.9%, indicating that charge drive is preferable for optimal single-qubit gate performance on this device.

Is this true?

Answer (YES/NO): NO